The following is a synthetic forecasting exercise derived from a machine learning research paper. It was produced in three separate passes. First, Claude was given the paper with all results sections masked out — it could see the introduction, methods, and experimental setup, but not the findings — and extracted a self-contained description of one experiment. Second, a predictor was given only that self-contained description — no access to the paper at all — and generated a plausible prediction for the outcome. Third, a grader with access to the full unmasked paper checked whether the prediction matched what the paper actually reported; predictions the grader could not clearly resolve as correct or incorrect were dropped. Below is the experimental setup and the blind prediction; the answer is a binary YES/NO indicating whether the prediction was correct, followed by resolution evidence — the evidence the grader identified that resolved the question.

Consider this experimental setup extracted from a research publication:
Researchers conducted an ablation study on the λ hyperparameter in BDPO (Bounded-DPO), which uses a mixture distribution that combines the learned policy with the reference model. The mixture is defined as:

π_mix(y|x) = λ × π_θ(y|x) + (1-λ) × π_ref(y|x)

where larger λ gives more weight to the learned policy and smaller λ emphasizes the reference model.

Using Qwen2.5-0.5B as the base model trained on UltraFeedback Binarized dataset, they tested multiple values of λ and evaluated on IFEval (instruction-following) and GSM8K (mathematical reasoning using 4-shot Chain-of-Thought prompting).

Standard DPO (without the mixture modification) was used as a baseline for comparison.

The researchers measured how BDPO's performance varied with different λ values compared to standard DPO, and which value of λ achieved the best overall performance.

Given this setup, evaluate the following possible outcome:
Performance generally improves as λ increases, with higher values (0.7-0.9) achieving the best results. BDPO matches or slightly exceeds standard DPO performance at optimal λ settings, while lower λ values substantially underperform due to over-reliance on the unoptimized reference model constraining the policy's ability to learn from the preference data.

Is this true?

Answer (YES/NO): NO